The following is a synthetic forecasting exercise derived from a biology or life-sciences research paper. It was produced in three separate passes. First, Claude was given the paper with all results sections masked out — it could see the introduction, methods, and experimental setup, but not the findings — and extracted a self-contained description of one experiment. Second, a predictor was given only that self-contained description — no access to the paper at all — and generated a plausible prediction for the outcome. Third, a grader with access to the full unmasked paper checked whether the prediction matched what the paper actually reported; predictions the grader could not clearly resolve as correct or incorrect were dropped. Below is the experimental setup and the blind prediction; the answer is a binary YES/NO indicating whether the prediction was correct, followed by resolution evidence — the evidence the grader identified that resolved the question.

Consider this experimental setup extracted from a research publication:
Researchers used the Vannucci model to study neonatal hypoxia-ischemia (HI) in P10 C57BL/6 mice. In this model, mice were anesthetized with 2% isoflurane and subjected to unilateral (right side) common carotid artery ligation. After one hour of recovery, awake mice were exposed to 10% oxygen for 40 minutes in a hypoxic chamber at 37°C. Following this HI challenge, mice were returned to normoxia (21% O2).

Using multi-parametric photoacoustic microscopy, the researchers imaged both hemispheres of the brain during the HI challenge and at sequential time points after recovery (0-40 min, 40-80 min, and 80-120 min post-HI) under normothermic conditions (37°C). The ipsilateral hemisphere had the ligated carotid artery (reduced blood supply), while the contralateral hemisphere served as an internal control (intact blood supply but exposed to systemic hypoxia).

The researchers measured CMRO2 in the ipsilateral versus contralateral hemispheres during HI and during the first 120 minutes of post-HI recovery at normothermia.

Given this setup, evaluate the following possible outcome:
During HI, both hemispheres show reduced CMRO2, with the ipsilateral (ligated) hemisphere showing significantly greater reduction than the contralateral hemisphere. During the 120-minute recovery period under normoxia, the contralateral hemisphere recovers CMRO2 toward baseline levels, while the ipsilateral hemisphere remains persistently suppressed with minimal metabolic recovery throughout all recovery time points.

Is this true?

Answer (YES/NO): NO